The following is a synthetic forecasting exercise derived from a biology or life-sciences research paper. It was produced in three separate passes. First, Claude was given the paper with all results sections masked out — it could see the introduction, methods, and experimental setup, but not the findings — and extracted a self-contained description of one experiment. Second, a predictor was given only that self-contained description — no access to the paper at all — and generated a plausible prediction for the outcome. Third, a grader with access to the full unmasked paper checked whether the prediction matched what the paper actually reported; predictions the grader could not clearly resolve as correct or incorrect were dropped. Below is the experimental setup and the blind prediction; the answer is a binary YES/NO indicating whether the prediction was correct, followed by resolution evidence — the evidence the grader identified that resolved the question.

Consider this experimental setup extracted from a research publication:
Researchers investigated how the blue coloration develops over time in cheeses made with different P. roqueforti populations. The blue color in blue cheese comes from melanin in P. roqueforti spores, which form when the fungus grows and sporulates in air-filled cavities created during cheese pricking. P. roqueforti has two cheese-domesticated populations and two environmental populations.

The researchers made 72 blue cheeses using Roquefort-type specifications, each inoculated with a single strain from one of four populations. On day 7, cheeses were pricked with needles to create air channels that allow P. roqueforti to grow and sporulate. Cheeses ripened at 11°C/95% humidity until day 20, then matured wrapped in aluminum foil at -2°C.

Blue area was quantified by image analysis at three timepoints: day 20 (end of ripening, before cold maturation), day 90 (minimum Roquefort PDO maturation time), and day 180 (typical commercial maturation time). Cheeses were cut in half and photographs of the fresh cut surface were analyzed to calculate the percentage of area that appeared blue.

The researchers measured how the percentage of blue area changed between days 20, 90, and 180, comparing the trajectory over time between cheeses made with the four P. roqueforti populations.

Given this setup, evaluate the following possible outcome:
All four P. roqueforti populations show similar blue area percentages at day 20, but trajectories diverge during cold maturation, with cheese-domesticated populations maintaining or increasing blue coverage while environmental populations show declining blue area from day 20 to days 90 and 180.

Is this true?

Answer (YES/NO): NO